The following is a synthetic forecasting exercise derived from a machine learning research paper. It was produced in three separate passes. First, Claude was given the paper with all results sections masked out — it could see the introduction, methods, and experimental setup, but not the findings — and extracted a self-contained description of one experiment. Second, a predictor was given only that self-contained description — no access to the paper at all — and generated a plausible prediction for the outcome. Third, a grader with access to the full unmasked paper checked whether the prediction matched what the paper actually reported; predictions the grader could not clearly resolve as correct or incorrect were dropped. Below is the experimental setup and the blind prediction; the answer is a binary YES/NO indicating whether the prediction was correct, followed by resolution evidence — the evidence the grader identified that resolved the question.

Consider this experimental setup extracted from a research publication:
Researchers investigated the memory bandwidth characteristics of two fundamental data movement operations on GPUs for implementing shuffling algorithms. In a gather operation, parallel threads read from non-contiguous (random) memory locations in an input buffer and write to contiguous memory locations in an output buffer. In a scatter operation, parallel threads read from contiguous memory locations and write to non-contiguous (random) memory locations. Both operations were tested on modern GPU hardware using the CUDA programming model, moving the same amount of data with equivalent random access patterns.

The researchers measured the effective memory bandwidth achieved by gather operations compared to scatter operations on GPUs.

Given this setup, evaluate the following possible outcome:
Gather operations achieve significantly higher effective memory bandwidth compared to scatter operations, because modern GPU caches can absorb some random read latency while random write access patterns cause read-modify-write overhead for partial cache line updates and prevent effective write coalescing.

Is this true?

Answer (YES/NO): YES